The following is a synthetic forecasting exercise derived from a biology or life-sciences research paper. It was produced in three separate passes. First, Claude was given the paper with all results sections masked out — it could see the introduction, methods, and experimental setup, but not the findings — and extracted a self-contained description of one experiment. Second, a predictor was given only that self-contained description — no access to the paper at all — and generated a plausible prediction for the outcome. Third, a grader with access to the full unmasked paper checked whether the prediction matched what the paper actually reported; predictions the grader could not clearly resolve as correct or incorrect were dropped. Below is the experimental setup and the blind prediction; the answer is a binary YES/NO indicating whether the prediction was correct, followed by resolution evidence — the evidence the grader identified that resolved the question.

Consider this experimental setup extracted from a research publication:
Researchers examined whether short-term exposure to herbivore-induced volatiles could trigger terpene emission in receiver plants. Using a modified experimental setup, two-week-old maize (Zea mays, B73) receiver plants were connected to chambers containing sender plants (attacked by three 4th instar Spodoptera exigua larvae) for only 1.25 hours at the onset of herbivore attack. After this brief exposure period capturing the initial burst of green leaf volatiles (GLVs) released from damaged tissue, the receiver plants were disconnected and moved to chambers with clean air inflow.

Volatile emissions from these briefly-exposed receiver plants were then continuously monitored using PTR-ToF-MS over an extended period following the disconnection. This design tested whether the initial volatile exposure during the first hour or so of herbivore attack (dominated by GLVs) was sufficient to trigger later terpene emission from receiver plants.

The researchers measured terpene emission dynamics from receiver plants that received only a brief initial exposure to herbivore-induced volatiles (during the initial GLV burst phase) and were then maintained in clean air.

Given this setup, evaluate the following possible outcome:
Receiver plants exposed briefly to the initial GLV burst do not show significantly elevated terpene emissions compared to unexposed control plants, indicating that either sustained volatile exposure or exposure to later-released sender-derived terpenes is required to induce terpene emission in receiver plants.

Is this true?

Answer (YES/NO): NO